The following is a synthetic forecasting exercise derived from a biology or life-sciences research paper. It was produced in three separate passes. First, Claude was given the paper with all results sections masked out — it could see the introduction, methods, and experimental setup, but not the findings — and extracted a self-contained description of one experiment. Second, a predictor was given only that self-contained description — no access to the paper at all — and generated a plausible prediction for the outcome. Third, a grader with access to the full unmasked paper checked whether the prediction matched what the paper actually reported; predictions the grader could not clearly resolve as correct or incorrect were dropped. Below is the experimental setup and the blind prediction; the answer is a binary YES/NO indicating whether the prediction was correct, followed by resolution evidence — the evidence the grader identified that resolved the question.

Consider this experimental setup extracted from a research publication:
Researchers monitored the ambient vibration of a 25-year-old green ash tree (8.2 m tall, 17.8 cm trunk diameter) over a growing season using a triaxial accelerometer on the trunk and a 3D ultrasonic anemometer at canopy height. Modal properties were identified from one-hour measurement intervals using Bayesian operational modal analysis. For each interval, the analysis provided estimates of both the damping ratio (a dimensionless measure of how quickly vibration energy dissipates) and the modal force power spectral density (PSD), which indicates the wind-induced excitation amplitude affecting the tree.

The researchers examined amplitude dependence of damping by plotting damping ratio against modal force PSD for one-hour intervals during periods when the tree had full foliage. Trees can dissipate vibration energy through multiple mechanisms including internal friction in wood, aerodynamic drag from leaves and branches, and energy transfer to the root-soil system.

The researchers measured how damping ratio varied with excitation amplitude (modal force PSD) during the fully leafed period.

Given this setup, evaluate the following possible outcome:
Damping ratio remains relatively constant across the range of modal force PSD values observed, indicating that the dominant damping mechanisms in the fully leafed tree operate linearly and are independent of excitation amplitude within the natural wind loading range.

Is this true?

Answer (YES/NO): NO